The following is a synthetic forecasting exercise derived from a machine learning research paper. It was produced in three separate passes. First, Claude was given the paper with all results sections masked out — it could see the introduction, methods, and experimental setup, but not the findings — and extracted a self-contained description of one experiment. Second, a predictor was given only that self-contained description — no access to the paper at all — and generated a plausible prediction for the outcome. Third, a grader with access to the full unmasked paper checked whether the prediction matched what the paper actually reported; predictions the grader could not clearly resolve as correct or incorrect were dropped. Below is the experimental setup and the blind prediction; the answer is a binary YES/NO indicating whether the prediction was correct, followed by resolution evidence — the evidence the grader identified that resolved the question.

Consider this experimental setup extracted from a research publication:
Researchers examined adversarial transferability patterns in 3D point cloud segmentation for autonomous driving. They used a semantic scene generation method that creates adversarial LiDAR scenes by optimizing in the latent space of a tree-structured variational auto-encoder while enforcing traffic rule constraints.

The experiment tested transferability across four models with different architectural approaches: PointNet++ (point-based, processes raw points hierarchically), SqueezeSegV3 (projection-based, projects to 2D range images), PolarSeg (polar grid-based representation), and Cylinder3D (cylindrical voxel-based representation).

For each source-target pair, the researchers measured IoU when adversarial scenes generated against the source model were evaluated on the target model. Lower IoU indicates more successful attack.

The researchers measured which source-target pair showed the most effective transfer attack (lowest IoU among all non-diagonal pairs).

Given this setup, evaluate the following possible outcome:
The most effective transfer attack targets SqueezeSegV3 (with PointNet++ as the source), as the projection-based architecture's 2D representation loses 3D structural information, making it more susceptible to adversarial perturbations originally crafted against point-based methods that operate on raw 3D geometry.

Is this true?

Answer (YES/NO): NO